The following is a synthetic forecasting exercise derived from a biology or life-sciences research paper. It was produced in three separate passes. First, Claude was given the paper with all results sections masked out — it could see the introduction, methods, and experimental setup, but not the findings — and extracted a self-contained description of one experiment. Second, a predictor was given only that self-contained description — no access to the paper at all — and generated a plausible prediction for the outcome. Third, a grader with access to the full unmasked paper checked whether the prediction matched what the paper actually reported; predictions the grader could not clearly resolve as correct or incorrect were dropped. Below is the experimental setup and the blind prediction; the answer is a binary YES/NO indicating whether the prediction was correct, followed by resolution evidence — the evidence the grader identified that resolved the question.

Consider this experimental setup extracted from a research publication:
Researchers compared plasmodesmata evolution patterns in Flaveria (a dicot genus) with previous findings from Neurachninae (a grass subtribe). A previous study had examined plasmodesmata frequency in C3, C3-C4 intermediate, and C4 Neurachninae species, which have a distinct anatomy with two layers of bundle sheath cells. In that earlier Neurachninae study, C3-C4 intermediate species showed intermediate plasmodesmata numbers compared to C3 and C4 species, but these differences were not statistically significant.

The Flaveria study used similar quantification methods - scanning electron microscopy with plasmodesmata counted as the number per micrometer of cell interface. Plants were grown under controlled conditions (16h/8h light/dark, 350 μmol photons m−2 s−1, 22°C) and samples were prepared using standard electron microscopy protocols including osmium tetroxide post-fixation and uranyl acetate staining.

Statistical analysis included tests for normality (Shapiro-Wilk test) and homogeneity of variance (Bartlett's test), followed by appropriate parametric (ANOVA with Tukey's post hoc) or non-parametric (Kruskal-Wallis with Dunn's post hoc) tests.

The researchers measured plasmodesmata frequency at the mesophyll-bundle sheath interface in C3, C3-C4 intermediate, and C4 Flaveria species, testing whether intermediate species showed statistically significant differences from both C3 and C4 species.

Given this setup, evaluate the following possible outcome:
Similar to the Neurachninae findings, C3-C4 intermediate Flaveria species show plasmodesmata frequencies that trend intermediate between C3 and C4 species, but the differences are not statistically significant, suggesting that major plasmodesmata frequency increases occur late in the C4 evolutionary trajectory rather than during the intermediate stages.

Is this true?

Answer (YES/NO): NO